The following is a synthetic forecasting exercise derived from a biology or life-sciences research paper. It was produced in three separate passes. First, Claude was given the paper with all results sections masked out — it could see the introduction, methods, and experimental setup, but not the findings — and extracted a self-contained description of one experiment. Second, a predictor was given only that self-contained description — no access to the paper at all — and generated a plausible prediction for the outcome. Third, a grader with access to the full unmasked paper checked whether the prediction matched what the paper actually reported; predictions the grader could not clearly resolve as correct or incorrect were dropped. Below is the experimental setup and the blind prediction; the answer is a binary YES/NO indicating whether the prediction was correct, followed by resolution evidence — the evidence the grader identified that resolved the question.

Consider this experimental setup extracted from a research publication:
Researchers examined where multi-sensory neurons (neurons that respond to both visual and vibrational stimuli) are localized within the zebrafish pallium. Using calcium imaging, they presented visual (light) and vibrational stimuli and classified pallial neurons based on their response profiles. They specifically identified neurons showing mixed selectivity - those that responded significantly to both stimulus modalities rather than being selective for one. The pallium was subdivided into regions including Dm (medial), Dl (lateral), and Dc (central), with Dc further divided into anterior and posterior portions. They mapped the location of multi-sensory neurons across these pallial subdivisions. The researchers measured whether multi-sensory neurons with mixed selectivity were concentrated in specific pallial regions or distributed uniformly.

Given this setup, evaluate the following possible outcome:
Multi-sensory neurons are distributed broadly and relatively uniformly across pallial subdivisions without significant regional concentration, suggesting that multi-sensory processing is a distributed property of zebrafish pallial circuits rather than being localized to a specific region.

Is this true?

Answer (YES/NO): NO